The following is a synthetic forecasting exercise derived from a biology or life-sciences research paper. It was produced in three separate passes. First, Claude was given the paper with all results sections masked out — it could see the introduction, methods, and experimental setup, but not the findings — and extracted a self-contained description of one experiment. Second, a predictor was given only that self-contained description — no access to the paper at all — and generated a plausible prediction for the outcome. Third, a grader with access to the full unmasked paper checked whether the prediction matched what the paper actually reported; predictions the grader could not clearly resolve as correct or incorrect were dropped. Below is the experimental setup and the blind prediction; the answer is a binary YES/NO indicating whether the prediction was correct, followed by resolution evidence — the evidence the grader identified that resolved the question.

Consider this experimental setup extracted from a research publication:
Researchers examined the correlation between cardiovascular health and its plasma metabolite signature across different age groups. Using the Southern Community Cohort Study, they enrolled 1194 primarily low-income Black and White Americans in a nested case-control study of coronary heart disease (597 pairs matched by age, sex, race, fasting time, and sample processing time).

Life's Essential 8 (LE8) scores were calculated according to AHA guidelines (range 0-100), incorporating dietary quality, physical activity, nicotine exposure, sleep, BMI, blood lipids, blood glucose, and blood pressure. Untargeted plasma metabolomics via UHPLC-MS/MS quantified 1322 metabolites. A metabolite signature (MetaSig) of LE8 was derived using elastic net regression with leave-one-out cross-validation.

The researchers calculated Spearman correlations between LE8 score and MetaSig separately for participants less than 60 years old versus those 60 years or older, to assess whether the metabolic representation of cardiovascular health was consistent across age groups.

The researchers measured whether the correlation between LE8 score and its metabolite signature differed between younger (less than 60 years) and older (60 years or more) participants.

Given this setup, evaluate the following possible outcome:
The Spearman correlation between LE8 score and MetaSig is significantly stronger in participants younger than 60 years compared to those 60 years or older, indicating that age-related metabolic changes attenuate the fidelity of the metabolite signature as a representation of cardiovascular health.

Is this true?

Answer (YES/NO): NO